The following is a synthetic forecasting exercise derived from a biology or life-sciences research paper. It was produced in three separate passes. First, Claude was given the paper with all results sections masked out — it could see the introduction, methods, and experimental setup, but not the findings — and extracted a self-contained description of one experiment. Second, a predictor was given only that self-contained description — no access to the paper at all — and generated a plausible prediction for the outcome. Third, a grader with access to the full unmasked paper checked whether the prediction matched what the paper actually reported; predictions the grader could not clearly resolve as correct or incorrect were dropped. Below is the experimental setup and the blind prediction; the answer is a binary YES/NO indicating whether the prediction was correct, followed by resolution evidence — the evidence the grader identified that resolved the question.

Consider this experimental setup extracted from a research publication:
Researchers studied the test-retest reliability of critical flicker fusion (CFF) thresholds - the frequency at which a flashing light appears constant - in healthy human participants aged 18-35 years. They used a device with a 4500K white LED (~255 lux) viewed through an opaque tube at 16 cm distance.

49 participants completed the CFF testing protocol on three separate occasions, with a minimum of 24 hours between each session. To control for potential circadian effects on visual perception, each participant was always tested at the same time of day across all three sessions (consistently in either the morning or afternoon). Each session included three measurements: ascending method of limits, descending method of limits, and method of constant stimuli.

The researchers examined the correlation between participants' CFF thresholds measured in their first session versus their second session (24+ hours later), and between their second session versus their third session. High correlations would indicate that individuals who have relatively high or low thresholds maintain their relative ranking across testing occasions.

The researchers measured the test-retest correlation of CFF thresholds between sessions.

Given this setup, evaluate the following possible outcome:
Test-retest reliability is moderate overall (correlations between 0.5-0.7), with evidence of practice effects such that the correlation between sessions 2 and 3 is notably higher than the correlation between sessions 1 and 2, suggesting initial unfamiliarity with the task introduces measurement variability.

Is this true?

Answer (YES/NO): NO